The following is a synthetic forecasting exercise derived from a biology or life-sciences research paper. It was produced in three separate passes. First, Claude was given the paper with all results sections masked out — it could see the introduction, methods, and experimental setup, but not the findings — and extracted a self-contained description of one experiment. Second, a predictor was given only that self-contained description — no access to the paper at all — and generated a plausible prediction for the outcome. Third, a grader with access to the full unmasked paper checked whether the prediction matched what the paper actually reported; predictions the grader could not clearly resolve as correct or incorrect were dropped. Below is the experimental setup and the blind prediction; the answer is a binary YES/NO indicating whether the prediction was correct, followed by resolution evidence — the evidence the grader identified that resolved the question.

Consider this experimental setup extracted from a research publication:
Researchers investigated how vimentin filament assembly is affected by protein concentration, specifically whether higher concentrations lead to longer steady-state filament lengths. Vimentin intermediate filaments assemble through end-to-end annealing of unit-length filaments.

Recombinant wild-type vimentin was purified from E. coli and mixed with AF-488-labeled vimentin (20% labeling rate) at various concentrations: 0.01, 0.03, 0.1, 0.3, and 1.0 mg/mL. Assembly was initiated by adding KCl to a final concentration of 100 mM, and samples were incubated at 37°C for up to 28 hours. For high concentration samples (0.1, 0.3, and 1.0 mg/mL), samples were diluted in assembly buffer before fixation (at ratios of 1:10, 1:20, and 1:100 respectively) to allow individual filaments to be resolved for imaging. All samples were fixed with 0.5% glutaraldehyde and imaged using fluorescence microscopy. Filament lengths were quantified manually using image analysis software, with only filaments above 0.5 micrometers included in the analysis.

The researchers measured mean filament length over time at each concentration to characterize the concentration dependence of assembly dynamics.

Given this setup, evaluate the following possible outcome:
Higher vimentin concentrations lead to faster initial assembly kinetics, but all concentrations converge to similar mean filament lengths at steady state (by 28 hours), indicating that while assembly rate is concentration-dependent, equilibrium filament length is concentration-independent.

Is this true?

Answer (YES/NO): NO